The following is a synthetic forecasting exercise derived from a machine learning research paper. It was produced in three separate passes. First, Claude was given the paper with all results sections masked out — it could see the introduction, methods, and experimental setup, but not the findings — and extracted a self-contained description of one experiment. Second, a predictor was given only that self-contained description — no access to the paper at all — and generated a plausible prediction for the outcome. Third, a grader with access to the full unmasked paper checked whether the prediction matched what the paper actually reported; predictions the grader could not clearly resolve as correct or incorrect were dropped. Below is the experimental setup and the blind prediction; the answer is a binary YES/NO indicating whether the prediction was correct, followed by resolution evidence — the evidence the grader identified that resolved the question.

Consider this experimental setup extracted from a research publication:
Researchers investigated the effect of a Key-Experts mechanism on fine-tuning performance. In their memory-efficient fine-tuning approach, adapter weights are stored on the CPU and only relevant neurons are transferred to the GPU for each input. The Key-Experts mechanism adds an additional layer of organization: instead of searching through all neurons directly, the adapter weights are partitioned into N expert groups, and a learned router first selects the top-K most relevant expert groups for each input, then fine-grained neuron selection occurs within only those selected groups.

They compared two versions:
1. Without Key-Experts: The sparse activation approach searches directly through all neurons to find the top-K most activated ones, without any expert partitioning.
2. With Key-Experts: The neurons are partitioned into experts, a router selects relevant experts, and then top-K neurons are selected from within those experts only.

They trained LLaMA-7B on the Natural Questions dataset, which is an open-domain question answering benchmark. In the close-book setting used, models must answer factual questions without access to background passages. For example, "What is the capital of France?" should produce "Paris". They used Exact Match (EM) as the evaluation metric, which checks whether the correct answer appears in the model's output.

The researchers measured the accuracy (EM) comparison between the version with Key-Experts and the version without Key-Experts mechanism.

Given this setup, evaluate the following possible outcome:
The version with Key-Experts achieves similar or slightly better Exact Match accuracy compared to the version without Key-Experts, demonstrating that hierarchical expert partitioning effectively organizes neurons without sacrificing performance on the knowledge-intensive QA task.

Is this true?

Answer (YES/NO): YES